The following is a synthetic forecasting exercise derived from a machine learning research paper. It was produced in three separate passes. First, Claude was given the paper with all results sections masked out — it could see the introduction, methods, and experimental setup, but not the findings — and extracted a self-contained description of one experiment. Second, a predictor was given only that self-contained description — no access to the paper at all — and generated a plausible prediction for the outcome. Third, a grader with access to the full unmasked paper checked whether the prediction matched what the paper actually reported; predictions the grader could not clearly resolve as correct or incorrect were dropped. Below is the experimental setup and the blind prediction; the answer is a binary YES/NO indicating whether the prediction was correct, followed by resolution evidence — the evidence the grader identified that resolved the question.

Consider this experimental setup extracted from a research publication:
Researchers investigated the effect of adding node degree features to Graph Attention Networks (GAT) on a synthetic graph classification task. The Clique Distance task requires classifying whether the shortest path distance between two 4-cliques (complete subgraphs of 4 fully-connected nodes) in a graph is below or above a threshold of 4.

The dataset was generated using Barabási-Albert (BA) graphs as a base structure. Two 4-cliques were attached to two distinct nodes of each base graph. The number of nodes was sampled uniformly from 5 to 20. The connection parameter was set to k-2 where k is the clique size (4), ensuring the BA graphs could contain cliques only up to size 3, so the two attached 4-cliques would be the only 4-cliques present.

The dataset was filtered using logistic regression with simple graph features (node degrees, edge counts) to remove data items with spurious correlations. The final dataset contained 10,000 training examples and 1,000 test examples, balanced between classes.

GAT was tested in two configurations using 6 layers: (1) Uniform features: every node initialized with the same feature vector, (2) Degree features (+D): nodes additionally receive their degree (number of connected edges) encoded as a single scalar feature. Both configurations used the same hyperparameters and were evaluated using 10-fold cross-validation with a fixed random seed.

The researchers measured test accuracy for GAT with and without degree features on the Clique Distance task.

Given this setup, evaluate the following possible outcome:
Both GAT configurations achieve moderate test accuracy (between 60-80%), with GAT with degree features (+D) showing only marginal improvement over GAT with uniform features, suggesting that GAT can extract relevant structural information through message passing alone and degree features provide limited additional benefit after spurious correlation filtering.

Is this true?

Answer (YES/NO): NO